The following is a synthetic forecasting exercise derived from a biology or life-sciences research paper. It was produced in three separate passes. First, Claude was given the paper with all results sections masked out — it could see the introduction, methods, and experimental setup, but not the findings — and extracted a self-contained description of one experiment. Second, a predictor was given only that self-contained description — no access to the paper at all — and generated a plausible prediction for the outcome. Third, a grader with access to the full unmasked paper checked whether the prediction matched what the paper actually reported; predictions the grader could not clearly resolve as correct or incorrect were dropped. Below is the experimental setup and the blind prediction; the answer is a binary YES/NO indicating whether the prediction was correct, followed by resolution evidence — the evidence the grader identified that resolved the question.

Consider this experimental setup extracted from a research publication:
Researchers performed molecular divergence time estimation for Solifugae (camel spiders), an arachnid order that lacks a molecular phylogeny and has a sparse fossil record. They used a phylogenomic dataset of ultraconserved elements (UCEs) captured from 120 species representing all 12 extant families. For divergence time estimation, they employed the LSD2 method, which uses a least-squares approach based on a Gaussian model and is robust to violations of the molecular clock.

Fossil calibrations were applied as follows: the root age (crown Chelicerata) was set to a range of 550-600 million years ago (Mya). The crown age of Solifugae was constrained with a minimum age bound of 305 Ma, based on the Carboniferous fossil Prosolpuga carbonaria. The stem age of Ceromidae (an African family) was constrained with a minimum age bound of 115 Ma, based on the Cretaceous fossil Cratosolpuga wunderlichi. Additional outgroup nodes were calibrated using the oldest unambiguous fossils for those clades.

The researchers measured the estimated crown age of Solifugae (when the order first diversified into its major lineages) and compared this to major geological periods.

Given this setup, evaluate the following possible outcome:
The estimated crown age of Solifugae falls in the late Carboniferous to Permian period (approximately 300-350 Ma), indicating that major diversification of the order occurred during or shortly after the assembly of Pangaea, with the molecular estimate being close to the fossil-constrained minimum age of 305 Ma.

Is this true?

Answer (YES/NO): NO